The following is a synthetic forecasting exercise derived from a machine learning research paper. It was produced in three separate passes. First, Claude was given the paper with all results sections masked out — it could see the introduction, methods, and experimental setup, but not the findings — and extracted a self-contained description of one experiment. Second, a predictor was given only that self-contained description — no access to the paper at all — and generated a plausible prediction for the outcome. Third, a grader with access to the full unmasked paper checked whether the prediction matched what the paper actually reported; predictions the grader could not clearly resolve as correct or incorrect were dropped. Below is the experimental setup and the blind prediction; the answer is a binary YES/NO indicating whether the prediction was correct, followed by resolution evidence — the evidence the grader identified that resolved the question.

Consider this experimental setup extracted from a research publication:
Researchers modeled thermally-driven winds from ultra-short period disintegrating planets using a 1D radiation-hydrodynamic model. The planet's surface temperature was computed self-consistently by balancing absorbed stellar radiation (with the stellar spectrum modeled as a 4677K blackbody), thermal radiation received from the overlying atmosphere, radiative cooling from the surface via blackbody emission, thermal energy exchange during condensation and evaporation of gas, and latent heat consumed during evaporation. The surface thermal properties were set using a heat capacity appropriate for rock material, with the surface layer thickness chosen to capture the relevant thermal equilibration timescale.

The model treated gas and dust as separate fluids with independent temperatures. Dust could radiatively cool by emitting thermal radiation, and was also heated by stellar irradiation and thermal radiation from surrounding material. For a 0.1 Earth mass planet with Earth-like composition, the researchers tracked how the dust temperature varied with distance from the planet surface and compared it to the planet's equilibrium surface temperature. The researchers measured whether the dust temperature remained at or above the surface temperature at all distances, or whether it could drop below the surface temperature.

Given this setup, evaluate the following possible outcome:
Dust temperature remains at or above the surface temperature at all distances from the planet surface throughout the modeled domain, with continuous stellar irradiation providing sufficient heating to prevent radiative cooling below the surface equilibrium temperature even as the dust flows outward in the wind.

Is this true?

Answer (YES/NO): NO